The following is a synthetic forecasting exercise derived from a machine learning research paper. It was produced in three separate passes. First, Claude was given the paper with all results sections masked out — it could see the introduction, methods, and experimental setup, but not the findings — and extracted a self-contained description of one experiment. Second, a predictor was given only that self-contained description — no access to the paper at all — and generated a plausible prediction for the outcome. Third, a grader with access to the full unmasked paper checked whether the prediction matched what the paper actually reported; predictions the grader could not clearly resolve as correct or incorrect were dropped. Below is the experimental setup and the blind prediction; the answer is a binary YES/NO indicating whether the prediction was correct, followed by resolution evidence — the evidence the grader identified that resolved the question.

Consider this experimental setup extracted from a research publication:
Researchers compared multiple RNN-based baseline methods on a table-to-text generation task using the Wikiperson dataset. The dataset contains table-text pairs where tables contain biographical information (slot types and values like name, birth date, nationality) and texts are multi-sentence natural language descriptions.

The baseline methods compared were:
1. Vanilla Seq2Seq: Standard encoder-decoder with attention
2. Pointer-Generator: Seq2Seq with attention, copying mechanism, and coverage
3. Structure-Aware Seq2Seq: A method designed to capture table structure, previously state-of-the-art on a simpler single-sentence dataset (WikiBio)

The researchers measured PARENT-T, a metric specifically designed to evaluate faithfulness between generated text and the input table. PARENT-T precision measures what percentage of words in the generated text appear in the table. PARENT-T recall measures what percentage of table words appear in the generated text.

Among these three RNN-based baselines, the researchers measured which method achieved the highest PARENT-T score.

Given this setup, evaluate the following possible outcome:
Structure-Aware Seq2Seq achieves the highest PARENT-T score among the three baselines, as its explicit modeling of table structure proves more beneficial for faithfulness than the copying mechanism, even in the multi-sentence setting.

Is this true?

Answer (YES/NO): NO